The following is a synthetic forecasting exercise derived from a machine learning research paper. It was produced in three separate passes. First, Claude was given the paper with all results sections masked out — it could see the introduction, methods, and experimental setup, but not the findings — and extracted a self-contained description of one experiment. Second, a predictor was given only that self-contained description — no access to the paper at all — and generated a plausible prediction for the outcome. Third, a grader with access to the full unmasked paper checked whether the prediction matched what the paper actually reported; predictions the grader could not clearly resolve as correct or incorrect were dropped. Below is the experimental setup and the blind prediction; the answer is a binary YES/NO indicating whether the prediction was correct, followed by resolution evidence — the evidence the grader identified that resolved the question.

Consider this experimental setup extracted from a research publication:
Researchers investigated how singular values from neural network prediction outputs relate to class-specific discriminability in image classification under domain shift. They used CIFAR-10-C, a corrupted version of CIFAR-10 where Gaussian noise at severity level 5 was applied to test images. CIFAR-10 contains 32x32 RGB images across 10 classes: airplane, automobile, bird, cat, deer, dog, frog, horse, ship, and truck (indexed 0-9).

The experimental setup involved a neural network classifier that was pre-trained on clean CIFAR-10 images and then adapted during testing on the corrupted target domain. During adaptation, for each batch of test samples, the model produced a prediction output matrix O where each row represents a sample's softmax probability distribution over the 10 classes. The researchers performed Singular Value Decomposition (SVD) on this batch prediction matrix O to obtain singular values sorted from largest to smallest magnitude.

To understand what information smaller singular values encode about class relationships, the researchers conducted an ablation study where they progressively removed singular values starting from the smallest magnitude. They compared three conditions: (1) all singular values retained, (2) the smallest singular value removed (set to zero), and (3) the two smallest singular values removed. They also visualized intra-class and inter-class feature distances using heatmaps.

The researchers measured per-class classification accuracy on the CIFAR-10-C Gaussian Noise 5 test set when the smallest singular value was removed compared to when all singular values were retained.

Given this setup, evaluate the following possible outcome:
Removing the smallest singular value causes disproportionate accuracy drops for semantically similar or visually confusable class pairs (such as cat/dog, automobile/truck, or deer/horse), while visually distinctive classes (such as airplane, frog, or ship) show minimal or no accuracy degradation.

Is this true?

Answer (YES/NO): NO